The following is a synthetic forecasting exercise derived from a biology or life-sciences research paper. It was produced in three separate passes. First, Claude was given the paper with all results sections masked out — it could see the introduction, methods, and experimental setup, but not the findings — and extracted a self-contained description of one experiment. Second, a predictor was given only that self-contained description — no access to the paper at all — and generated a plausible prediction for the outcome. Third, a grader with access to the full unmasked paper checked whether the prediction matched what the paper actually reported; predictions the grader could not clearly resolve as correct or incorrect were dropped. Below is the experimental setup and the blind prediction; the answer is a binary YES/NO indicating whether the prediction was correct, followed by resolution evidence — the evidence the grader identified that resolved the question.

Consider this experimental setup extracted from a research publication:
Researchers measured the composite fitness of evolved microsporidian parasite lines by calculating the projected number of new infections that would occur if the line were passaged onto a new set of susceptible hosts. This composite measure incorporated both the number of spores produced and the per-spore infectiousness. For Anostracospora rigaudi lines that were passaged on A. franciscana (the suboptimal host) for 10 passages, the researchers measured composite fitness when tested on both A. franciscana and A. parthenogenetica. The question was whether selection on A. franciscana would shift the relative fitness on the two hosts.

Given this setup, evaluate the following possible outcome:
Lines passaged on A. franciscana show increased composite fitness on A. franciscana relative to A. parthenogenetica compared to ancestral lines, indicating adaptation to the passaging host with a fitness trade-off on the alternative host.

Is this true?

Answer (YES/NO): NO